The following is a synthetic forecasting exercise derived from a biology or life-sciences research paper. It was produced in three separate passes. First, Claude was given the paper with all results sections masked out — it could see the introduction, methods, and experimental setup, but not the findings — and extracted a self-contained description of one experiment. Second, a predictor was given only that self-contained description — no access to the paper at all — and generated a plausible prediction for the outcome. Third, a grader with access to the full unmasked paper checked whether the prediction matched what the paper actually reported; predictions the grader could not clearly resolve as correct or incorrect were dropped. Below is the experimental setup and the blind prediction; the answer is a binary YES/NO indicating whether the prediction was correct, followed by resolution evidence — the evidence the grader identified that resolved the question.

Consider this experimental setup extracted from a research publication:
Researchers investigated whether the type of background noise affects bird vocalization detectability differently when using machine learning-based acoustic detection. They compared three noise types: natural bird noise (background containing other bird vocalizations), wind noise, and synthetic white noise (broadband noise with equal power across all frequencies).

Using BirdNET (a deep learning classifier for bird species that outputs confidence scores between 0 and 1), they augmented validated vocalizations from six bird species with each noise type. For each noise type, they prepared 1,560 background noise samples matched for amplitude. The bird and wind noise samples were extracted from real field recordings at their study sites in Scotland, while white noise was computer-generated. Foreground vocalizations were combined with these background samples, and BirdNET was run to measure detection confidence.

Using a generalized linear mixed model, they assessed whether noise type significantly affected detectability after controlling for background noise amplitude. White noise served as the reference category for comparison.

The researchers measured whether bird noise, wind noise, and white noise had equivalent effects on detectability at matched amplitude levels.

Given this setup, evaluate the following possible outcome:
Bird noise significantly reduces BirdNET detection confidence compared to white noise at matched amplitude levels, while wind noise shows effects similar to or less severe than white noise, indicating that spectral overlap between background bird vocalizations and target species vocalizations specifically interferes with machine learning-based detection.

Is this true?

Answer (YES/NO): NO